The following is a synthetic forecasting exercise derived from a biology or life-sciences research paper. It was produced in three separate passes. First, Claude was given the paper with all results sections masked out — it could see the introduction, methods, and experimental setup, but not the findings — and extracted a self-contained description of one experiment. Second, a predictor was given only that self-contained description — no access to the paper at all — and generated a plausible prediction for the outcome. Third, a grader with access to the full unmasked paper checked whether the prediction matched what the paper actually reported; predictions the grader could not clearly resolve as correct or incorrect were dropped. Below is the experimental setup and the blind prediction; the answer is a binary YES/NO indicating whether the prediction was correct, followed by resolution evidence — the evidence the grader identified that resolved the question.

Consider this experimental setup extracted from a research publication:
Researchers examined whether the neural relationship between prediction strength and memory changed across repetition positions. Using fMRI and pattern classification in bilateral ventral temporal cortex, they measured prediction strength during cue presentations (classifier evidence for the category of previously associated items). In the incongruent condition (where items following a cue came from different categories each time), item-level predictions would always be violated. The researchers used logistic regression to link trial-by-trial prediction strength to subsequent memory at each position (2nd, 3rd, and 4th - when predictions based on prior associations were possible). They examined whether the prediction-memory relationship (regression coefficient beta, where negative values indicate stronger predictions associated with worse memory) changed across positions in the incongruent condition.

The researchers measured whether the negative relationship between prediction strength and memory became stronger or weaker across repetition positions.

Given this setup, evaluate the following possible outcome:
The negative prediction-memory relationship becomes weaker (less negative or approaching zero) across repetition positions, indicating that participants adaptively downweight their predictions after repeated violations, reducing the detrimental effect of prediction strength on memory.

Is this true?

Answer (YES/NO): NO